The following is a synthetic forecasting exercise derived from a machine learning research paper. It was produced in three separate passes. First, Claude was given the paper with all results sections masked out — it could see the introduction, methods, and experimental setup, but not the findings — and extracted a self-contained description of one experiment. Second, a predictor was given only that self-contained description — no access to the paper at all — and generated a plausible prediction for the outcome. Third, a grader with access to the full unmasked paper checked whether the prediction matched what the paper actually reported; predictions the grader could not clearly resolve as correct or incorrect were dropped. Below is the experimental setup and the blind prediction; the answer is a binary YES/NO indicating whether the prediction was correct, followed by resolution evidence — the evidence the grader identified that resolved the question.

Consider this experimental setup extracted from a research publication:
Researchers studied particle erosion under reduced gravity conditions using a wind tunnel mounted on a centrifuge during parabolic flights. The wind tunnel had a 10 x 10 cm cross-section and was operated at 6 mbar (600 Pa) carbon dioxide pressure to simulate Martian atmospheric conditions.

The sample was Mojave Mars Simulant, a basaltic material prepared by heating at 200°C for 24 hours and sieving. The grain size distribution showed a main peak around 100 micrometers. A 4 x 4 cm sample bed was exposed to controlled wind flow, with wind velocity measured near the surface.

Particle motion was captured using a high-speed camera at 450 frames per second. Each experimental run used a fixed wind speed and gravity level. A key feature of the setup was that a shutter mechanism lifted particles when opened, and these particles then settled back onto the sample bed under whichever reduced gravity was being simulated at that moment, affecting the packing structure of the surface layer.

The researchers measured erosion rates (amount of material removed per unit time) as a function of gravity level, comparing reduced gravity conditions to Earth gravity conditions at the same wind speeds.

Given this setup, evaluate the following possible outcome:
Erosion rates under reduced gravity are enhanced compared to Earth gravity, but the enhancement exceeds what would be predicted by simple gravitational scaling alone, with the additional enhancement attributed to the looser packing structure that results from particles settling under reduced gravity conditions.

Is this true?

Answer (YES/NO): NO